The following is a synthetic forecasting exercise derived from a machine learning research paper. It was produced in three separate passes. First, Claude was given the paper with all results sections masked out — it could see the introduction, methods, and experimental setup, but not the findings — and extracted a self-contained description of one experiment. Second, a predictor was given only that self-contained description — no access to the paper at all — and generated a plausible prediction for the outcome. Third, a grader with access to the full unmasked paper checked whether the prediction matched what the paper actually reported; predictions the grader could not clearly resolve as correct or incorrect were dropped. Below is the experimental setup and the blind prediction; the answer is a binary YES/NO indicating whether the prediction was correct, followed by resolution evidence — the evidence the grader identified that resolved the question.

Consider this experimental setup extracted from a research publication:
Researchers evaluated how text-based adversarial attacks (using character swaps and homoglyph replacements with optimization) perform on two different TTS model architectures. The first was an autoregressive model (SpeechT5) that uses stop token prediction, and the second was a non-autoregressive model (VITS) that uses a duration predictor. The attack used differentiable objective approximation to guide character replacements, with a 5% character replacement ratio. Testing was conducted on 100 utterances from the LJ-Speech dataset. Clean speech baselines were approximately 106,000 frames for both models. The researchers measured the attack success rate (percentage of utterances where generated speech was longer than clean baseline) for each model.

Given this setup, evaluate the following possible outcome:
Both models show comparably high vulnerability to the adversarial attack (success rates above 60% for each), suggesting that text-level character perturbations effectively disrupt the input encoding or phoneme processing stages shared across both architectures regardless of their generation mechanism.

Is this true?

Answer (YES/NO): YES